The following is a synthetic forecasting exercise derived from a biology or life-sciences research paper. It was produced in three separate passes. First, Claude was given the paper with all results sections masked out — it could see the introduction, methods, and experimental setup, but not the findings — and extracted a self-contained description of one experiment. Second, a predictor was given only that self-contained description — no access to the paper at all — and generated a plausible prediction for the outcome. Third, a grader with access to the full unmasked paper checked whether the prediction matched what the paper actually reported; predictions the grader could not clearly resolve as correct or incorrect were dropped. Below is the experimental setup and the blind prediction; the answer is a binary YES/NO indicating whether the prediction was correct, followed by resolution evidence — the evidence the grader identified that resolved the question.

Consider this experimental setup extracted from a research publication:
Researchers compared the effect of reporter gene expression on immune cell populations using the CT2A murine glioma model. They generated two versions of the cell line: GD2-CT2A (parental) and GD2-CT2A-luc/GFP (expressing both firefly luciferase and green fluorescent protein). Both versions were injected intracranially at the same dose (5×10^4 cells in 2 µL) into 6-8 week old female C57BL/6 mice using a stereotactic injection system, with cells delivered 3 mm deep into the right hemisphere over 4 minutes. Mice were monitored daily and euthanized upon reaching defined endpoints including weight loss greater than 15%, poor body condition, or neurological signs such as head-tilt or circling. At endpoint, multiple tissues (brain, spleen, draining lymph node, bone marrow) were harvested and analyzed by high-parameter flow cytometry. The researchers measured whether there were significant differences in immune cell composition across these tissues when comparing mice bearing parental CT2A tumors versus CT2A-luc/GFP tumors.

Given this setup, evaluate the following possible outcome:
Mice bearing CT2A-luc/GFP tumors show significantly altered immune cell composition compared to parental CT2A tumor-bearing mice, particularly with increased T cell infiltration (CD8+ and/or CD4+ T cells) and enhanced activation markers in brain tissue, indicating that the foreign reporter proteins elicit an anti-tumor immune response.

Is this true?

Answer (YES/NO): NO